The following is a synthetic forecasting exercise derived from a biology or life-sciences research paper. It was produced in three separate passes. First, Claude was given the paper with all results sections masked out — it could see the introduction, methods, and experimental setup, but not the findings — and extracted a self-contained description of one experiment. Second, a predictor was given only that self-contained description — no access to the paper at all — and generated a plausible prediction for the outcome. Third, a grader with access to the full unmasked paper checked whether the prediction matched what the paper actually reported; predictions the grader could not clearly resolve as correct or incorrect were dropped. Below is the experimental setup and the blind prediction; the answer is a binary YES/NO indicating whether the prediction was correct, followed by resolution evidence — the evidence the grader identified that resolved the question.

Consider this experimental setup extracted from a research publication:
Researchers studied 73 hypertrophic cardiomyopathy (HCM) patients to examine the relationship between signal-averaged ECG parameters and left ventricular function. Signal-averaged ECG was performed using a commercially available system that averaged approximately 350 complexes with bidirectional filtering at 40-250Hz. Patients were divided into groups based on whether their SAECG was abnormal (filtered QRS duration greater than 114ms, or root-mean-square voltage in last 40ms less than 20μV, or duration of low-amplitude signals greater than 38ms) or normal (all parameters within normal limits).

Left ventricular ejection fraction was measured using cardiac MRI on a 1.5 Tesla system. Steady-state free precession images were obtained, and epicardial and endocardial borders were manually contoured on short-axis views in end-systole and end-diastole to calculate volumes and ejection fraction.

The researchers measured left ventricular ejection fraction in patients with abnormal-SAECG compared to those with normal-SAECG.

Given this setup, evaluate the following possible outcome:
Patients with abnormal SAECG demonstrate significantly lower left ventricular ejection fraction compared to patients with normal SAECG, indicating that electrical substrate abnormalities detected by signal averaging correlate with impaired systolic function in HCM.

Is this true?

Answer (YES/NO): NO